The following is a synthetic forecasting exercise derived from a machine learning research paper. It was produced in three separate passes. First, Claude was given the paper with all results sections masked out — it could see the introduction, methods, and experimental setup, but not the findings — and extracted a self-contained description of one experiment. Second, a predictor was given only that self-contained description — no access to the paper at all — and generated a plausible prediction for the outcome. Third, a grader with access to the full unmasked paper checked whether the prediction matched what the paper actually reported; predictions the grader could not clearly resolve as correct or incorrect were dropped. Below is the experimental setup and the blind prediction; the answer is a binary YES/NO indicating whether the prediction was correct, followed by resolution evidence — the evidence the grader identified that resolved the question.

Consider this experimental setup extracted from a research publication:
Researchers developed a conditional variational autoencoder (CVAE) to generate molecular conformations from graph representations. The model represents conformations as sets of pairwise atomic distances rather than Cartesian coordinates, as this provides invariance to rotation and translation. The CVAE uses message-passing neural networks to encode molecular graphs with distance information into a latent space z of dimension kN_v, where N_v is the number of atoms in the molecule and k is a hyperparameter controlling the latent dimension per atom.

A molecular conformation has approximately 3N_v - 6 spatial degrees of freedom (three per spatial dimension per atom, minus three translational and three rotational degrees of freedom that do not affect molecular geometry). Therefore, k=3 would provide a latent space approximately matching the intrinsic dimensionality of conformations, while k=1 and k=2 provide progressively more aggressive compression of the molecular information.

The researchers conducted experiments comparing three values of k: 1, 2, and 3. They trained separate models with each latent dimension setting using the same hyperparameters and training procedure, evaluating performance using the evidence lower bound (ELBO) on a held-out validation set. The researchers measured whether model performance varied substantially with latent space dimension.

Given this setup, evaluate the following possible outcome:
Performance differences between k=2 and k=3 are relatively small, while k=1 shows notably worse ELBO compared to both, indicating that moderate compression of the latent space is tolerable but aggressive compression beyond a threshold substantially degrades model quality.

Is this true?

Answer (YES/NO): NO